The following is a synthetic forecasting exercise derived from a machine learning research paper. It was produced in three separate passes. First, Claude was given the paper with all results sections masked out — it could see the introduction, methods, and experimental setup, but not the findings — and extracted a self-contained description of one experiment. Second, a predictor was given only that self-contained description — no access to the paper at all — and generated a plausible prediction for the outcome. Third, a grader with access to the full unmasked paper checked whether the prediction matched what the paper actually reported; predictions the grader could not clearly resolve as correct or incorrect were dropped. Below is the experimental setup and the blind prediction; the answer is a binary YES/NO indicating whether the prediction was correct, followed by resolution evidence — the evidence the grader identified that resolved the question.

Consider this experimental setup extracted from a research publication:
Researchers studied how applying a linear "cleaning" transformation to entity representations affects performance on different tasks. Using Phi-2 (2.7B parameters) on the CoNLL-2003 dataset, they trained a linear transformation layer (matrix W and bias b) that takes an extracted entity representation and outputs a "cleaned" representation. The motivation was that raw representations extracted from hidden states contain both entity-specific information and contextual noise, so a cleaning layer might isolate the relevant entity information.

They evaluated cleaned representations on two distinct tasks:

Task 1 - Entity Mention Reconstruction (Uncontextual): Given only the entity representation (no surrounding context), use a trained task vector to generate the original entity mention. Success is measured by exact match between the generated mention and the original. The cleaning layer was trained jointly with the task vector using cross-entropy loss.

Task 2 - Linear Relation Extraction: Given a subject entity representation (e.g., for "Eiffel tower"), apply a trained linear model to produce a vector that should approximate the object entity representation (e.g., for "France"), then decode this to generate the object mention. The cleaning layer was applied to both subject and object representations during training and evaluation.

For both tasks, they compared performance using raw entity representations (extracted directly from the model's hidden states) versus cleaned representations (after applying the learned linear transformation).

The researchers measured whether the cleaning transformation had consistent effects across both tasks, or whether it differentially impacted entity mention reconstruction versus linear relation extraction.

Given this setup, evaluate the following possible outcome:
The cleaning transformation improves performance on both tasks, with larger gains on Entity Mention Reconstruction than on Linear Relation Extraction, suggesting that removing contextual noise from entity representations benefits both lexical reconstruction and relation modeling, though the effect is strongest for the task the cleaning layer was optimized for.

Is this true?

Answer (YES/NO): NO